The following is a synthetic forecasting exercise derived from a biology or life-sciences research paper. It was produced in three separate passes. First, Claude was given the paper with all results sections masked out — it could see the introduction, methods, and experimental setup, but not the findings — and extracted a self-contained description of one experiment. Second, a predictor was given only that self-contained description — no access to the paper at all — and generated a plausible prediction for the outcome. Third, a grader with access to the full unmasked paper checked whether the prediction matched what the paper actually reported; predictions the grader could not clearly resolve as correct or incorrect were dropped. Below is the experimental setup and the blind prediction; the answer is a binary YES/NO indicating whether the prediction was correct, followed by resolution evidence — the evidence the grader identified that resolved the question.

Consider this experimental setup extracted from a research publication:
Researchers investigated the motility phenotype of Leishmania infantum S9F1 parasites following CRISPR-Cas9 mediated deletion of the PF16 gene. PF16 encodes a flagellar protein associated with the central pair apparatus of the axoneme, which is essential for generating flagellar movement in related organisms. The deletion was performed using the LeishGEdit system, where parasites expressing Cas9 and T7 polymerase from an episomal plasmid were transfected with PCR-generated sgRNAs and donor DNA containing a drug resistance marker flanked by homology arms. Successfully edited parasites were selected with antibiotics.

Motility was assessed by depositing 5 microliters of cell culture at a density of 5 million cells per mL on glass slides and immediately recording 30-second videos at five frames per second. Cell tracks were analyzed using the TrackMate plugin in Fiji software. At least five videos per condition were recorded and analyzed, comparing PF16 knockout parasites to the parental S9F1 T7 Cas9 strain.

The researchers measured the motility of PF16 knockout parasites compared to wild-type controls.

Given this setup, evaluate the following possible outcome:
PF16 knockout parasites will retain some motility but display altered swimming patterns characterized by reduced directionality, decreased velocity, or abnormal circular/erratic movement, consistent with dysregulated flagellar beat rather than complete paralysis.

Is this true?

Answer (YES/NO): NO